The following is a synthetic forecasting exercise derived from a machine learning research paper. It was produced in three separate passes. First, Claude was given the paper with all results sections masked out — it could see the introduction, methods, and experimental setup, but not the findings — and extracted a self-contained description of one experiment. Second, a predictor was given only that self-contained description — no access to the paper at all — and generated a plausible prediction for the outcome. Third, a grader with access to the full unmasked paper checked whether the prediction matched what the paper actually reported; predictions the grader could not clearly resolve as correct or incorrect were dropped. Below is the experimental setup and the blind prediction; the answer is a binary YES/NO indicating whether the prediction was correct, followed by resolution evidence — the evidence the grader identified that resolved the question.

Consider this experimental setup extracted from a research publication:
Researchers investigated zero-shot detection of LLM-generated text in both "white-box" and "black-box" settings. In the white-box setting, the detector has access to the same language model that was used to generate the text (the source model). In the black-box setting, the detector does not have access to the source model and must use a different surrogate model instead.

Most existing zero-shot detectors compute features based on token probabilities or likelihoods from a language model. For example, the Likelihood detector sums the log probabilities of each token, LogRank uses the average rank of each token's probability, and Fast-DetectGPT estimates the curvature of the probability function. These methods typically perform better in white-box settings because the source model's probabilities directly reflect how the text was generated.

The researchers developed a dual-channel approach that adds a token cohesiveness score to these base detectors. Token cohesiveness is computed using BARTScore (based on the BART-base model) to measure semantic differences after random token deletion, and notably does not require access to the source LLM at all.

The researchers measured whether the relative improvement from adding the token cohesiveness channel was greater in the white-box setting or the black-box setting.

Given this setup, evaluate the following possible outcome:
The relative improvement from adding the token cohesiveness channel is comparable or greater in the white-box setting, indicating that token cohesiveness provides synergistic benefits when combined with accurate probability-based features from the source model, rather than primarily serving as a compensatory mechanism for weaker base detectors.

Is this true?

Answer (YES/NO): NO